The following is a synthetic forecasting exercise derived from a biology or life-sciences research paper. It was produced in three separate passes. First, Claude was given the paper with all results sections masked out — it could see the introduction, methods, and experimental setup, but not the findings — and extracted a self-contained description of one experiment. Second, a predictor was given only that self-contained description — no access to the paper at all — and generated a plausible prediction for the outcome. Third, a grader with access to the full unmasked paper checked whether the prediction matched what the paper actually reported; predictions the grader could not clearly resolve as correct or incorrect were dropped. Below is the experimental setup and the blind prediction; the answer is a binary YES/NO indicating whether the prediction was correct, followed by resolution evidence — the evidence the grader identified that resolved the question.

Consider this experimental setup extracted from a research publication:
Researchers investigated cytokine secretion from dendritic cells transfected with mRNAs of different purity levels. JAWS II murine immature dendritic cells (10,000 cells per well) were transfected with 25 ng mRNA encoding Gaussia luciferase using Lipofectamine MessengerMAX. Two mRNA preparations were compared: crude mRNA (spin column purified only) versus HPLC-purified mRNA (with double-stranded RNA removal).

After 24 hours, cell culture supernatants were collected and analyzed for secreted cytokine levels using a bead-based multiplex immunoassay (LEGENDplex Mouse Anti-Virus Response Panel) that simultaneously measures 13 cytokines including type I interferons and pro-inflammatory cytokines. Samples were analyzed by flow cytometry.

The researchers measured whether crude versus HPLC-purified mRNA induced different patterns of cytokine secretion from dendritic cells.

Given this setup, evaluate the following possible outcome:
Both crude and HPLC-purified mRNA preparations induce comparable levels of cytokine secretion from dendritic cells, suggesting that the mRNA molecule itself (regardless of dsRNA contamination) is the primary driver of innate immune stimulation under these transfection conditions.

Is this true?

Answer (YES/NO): NO